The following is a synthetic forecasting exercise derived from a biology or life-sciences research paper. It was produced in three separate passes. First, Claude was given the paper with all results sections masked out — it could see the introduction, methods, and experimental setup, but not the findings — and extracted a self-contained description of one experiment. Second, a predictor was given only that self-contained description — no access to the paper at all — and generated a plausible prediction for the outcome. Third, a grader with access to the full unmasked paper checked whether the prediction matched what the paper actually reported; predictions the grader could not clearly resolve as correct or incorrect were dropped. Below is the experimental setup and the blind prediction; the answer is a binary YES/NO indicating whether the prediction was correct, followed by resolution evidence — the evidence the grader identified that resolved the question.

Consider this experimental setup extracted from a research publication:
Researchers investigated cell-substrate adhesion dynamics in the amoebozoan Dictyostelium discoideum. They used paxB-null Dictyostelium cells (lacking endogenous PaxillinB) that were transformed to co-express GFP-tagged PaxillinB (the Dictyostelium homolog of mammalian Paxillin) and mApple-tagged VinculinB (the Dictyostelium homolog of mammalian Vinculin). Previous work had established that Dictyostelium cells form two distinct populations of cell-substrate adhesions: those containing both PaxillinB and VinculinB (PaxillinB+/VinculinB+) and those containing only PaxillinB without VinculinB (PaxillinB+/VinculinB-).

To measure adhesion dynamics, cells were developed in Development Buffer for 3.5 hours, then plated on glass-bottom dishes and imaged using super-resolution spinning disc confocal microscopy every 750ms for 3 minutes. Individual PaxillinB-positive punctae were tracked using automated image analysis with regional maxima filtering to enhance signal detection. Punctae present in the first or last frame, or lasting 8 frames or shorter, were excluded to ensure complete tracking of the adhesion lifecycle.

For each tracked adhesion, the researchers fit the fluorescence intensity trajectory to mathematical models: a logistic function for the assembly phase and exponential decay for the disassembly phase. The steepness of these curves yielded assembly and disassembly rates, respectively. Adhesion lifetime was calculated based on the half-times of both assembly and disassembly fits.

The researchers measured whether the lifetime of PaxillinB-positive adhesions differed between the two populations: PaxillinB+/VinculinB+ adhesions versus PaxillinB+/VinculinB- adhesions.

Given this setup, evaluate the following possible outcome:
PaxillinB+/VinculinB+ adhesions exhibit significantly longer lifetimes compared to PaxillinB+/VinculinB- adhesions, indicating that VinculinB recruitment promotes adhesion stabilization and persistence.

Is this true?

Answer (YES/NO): YES